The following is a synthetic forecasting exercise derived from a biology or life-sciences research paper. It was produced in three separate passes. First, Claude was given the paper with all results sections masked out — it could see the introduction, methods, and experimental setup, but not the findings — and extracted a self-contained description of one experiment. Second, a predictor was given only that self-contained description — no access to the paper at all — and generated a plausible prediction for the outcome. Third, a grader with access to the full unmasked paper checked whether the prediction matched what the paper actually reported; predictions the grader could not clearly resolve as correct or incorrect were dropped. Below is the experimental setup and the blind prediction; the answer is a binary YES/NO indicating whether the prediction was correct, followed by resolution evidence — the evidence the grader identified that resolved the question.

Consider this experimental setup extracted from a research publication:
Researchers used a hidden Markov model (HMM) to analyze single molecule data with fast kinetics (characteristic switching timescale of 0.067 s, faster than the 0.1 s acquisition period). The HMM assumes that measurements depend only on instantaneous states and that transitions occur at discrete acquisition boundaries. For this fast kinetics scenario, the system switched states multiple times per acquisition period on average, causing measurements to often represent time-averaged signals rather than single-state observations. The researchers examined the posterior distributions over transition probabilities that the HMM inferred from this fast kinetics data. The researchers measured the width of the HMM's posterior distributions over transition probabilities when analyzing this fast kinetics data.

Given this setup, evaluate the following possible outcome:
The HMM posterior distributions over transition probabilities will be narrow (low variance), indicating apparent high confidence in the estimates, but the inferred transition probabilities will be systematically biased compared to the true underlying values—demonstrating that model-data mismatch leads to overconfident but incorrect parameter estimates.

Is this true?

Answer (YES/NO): NO